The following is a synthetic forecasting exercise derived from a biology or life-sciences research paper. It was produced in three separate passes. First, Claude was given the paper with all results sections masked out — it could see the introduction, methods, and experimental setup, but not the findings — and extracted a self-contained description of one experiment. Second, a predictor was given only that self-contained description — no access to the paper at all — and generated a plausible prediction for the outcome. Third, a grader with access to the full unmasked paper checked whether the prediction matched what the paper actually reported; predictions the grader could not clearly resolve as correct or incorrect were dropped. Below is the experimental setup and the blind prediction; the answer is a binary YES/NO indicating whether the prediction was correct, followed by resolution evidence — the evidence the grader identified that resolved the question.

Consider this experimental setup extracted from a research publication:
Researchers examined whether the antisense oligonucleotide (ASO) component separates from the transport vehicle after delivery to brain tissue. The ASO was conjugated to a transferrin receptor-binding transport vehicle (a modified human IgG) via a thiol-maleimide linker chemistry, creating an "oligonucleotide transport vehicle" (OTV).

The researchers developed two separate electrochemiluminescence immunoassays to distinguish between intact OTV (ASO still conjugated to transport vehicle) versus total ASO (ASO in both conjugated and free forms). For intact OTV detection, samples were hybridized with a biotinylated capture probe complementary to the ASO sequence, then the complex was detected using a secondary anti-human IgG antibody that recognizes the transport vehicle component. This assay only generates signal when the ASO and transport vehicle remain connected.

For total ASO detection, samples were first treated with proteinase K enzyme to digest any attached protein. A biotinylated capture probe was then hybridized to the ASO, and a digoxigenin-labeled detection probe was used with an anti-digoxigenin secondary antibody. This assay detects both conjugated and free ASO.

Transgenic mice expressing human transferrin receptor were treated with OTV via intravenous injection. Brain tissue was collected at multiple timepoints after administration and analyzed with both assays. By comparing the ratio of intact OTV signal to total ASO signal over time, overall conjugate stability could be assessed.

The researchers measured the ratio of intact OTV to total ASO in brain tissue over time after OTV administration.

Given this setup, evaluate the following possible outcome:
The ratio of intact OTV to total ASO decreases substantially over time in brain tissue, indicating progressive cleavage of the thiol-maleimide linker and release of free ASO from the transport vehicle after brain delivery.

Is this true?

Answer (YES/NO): YES